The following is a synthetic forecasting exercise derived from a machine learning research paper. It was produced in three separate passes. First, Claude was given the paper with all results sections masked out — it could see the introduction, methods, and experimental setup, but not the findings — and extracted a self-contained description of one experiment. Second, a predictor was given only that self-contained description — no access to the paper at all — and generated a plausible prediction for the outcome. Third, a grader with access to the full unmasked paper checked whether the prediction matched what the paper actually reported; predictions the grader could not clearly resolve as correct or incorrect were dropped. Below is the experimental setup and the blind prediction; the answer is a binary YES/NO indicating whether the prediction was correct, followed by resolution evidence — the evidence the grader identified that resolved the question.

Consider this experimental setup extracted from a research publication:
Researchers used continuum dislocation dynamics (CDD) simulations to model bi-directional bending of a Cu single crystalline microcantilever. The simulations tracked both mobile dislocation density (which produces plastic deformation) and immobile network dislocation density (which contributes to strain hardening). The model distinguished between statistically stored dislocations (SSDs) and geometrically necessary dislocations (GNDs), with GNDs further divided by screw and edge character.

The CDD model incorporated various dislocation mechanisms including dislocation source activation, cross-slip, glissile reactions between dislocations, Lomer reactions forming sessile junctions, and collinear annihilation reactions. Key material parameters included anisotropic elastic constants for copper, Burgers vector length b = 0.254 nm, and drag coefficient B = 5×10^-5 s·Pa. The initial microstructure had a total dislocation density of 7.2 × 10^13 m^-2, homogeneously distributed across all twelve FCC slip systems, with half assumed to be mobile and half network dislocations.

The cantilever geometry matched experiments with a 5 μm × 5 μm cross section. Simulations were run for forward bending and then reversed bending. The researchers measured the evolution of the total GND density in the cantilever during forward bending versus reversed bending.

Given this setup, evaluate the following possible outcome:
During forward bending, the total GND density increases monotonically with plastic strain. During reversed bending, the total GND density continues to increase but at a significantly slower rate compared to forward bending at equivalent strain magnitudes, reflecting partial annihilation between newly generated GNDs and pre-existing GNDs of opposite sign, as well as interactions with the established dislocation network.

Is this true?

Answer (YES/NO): NO